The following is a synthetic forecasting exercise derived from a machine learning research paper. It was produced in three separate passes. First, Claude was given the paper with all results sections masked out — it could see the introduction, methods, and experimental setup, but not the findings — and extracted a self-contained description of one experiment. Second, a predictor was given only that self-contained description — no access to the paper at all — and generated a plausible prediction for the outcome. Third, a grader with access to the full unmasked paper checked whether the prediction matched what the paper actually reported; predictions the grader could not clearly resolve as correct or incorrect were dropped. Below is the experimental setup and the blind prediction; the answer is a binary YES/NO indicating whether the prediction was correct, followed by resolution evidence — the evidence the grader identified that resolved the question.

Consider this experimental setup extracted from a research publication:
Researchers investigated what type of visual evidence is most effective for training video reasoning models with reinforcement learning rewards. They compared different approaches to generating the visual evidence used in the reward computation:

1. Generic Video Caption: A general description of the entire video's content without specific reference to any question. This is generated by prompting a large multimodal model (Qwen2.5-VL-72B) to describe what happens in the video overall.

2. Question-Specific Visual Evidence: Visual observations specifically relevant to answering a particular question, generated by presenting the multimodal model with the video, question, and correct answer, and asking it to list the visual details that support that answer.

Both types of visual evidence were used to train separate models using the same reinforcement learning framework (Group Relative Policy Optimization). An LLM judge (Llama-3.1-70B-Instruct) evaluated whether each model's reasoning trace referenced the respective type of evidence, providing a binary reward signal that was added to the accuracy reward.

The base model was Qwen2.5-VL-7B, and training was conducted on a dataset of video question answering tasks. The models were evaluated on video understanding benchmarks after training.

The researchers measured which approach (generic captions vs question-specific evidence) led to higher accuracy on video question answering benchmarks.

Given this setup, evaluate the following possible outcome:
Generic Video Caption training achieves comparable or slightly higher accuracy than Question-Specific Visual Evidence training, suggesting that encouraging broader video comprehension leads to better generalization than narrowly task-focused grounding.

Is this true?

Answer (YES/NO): NO